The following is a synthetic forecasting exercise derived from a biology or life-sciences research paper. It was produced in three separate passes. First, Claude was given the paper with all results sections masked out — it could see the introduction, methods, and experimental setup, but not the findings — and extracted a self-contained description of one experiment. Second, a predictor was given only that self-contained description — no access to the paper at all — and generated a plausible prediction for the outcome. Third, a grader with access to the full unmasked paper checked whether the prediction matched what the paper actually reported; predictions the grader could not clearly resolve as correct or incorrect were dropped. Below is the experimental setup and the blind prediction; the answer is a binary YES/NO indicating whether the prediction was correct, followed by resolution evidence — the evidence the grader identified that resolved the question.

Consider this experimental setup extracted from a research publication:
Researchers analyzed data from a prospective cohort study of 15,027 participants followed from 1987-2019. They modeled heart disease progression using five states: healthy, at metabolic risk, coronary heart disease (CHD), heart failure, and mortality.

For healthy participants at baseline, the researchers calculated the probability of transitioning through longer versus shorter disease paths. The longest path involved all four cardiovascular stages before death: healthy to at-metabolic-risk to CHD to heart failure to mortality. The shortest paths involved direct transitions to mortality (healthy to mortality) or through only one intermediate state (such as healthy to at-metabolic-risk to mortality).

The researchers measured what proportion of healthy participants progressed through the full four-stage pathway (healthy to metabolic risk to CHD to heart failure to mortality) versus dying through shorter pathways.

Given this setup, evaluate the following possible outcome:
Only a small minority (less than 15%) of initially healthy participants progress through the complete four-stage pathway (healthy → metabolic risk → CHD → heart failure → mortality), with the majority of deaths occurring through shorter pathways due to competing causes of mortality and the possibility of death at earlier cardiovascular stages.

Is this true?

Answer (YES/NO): YES